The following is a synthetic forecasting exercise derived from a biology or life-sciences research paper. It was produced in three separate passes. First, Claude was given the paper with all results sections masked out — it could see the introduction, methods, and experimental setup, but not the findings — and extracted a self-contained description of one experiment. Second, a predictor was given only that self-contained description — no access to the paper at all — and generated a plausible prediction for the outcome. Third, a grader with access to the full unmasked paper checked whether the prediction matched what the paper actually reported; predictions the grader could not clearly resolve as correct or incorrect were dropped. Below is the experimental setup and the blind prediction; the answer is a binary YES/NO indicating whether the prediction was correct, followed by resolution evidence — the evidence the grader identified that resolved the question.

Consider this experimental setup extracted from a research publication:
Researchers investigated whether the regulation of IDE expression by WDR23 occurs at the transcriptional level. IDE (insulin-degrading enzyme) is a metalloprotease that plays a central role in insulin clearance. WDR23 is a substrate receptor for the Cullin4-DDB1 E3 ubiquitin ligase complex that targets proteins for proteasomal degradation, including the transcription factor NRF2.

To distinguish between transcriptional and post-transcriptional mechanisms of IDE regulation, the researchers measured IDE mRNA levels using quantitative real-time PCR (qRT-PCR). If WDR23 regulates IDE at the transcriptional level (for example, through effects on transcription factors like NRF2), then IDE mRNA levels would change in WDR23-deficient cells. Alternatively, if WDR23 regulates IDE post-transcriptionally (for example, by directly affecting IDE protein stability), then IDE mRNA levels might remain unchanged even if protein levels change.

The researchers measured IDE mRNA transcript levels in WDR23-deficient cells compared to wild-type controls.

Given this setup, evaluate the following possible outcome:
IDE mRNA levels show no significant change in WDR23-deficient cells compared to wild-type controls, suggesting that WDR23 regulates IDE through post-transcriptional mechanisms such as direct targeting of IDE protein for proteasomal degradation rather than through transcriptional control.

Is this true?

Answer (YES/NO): NO